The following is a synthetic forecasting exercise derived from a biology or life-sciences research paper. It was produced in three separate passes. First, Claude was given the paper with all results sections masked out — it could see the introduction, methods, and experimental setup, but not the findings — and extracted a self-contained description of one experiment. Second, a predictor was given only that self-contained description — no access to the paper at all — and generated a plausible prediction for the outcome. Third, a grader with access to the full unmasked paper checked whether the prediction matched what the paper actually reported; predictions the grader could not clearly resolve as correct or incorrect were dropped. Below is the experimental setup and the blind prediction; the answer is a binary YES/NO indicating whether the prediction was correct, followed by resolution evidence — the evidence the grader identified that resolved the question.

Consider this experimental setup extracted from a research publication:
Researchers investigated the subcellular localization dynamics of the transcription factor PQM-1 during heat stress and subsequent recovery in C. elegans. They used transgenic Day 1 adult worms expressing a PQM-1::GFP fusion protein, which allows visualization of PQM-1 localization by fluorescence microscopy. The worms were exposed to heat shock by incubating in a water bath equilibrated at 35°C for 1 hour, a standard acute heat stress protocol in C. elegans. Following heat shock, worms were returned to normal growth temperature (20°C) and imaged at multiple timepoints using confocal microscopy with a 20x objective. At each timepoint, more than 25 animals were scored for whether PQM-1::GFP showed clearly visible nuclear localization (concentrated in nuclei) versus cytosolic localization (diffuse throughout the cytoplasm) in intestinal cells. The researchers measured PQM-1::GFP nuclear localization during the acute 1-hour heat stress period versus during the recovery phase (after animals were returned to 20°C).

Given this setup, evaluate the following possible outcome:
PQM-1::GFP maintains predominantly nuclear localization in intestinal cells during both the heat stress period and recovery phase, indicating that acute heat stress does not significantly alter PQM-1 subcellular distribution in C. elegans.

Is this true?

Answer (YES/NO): NO